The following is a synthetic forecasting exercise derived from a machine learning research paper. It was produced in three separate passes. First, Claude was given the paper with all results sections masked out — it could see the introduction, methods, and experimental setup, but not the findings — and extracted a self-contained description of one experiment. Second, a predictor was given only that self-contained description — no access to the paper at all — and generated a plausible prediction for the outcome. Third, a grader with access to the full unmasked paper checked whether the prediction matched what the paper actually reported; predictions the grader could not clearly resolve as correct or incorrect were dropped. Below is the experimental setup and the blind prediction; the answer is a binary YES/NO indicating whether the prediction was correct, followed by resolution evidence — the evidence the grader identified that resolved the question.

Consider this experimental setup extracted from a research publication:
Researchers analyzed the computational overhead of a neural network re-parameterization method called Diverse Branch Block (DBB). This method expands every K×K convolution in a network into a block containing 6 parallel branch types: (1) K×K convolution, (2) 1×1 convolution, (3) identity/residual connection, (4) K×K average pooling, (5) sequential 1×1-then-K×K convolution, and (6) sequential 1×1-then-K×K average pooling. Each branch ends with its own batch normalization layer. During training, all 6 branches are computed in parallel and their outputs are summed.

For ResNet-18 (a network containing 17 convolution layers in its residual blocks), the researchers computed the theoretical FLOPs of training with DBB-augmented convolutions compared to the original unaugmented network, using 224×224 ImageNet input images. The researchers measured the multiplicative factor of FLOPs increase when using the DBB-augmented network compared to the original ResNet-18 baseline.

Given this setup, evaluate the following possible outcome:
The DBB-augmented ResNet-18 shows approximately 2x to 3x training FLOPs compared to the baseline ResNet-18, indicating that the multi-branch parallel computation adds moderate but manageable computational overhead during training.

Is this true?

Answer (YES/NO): YES